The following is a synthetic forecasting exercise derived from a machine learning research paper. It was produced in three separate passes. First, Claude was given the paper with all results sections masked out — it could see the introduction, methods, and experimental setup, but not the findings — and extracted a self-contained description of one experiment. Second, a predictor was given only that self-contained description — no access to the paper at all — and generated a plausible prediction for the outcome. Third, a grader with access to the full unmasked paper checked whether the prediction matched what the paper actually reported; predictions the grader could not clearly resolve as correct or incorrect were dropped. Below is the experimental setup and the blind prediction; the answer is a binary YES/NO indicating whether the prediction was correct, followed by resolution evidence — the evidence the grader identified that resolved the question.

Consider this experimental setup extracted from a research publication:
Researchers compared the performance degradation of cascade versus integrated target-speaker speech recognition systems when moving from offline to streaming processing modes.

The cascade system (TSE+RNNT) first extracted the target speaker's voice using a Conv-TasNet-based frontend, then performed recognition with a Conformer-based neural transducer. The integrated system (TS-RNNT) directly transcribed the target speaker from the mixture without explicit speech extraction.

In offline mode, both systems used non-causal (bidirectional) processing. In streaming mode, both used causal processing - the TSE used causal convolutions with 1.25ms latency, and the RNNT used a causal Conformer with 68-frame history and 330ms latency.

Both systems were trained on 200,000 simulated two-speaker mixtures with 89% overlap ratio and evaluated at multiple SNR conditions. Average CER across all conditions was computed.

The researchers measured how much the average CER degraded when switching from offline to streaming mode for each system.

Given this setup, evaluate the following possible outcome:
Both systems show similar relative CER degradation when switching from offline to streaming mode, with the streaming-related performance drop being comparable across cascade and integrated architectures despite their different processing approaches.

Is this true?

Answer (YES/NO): NO